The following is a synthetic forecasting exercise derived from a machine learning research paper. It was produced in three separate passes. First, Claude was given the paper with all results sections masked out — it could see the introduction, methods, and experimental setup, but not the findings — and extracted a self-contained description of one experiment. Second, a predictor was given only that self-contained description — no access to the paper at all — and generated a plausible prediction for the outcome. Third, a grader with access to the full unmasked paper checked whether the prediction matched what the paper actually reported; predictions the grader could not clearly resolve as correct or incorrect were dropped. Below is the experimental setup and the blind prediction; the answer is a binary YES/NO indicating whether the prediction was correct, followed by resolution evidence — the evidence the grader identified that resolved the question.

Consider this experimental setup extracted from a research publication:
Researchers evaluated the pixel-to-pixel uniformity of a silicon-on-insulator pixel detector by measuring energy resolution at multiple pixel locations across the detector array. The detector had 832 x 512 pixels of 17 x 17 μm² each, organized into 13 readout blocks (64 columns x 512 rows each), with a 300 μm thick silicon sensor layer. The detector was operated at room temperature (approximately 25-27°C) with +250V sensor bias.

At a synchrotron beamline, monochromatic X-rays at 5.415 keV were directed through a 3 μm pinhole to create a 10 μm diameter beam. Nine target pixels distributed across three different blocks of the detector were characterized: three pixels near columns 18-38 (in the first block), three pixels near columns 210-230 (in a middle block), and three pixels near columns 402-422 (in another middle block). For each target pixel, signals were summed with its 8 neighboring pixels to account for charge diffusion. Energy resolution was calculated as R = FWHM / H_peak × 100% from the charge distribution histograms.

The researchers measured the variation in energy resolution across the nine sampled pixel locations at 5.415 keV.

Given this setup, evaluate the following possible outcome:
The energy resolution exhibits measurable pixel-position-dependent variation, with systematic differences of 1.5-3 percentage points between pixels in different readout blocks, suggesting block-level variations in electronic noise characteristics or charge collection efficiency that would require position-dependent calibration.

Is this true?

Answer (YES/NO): NO